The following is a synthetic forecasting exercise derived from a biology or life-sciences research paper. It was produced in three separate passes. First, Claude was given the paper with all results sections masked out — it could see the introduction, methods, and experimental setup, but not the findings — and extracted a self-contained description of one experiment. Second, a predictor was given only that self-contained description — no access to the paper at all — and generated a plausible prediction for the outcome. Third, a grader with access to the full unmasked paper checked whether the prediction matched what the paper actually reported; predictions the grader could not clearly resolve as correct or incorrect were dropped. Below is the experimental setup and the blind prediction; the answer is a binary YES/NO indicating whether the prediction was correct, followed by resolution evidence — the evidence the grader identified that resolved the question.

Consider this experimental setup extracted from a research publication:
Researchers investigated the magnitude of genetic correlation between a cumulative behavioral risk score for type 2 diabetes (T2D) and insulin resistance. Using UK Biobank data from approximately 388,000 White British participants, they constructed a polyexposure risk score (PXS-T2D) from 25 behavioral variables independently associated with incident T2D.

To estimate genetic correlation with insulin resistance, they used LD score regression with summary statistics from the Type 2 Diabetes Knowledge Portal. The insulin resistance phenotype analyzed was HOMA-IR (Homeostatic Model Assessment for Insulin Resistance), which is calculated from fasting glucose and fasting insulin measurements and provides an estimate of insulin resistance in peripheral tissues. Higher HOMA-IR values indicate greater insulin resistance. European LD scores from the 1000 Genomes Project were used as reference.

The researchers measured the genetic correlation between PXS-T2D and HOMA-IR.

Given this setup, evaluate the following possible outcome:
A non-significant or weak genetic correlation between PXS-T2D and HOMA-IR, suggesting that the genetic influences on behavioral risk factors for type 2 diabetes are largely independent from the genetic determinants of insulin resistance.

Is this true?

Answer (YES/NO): NO